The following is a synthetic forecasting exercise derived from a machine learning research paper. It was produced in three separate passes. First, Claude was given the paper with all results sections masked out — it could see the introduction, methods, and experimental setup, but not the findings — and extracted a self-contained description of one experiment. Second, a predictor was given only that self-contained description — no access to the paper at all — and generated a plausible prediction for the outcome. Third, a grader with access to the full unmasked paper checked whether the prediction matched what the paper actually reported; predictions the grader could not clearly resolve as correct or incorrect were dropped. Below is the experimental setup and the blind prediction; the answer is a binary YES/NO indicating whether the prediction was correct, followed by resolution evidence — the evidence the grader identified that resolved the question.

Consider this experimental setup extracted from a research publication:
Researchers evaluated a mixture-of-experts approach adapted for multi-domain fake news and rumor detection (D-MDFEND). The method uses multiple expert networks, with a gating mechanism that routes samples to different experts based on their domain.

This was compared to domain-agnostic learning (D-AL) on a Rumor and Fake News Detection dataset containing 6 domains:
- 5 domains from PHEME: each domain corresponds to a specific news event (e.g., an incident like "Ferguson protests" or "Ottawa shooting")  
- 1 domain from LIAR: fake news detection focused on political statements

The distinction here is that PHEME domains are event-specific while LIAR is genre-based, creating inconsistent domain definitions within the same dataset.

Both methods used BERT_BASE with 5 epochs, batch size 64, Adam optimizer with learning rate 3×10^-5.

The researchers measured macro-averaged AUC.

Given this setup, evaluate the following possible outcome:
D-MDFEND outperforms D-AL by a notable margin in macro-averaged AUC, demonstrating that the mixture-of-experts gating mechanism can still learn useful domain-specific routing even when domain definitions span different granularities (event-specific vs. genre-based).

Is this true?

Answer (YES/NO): NO